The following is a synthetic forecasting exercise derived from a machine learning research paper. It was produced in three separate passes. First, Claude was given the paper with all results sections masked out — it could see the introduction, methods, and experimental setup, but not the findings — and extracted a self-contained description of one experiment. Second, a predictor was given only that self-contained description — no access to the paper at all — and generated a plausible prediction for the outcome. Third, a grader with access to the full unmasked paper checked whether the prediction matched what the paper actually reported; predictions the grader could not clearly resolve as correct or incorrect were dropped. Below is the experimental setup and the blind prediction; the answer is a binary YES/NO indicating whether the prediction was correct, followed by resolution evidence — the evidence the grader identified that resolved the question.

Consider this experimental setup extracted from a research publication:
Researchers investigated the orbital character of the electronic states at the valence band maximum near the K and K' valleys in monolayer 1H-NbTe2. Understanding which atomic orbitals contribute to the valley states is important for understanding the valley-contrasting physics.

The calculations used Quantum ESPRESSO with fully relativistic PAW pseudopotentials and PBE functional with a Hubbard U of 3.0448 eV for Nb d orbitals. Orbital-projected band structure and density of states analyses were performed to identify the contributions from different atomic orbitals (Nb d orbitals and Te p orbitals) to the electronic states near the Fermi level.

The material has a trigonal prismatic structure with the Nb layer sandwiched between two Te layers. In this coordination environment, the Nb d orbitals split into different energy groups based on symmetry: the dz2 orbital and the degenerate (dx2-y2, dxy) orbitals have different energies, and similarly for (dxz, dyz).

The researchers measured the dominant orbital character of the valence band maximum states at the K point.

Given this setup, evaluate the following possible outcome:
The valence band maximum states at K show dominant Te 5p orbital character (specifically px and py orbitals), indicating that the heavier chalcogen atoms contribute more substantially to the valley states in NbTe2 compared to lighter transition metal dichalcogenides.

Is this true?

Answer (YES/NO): NO